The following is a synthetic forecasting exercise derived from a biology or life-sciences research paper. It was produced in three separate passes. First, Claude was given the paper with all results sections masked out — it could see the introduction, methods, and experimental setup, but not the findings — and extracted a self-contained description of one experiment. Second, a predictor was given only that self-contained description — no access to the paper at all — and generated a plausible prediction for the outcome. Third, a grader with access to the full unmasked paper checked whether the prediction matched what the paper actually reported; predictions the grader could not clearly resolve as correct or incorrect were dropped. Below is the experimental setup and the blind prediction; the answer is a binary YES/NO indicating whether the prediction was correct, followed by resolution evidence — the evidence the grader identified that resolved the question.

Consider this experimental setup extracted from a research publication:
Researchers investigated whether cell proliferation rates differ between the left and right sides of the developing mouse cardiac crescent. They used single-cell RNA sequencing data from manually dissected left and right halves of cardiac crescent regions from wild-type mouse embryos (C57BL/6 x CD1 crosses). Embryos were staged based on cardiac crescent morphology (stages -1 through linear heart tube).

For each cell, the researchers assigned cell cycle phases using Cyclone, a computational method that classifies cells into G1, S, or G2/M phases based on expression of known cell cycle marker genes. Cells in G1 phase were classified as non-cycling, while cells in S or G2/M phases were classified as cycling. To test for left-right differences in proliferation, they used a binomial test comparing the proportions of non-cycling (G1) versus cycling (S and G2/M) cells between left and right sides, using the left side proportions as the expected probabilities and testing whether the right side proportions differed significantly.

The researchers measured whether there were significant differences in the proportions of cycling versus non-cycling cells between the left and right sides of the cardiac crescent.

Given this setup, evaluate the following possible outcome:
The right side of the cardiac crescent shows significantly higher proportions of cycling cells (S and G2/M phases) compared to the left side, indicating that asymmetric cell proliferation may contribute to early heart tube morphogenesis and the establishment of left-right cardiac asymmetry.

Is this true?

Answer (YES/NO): NO